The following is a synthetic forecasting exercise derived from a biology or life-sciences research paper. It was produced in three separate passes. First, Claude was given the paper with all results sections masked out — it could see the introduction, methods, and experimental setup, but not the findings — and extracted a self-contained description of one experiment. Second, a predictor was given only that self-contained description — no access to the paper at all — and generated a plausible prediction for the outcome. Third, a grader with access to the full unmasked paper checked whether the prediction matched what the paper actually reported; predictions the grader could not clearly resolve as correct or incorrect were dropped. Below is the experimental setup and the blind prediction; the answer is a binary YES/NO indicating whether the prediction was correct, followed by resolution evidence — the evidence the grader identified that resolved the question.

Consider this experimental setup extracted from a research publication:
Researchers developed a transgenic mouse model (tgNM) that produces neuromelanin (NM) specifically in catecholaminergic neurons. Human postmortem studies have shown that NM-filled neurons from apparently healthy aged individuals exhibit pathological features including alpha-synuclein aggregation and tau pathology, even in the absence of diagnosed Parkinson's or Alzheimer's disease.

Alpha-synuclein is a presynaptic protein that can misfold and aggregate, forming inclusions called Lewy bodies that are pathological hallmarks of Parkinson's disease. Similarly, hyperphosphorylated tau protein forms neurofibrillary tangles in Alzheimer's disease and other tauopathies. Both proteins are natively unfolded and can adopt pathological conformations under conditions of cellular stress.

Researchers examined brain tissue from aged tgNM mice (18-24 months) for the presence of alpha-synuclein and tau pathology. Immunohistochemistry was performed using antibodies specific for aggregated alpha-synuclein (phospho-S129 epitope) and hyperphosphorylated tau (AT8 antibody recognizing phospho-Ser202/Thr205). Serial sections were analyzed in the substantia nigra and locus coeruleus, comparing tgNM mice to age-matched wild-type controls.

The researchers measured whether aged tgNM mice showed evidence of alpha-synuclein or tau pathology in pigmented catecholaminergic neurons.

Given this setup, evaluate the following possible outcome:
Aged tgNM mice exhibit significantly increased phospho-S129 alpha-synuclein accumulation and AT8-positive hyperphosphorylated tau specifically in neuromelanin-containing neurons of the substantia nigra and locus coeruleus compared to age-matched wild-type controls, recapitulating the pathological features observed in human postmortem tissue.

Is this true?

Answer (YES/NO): NO